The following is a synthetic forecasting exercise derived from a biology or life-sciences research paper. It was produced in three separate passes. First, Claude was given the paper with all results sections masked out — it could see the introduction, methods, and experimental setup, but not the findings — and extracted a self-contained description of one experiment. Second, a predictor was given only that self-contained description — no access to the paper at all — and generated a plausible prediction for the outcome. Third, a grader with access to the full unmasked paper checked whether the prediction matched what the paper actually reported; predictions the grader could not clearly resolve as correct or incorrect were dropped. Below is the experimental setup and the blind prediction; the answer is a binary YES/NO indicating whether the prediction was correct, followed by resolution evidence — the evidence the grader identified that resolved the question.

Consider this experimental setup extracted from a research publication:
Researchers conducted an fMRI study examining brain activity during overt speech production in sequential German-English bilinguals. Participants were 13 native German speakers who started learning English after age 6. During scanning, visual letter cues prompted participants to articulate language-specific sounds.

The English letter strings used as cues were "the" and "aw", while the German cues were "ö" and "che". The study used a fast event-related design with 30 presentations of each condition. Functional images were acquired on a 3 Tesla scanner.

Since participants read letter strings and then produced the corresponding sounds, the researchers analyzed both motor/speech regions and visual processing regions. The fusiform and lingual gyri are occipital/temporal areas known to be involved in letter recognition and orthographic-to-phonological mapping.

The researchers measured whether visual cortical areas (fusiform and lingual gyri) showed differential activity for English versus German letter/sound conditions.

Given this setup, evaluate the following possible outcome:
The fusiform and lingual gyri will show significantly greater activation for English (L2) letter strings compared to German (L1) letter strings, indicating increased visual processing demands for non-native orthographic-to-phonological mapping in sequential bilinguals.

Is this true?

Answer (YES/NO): YES